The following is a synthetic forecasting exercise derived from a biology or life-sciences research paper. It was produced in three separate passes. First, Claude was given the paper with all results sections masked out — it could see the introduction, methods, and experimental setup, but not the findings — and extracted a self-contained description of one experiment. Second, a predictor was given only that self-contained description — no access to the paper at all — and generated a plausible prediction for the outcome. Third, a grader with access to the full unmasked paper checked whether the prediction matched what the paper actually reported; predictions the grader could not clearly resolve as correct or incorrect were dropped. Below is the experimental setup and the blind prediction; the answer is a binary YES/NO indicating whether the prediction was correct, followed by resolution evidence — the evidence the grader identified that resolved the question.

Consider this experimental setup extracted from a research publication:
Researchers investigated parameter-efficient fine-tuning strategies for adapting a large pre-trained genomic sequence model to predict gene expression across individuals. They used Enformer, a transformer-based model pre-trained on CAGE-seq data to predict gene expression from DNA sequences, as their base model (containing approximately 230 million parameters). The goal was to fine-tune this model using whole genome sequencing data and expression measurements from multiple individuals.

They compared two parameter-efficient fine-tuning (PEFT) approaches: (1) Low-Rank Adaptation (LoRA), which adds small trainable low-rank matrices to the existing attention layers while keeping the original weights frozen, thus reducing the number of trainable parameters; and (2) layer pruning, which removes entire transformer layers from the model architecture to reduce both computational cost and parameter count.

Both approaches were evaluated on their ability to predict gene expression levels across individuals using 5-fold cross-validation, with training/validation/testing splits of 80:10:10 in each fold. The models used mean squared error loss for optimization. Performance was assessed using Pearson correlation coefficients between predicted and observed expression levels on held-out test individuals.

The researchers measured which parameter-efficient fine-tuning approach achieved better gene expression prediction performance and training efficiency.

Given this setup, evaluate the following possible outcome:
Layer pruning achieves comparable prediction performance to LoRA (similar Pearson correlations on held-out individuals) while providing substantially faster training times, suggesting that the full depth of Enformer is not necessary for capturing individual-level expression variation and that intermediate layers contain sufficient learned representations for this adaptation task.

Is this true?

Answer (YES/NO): NO